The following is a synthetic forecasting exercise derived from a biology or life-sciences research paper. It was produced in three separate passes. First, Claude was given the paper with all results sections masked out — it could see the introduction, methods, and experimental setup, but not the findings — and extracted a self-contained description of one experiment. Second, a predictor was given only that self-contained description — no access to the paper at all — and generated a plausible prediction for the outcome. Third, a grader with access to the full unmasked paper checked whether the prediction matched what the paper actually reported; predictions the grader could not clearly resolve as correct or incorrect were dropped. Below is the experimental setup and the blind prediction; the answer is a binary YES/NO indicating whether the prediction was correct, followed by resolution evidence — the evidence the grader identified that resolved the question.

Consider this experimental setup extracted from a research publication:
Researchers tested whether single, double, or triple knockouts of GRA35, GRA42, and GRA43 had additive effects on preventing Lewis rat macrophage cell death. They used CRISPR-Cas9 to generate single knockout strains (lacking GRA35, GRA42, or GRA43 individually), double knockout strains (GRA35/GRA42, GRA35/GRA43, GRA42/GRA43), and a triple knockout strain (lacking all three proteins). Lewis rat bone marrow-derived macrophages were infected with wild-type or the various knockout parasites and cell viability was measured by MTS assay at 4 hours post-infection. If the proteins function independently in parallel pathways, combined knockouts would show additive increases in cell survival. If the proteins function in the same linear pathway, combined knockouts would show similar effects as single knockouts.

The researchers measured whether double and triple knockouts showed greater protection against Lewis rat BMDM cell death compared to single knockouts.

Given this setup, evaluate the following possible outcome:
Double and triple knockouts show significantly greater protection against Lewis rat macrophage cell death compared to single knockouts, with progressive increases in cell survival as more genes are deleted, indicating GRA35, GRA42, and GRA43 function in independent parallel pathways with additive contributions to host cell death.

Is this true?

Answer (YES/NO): NO